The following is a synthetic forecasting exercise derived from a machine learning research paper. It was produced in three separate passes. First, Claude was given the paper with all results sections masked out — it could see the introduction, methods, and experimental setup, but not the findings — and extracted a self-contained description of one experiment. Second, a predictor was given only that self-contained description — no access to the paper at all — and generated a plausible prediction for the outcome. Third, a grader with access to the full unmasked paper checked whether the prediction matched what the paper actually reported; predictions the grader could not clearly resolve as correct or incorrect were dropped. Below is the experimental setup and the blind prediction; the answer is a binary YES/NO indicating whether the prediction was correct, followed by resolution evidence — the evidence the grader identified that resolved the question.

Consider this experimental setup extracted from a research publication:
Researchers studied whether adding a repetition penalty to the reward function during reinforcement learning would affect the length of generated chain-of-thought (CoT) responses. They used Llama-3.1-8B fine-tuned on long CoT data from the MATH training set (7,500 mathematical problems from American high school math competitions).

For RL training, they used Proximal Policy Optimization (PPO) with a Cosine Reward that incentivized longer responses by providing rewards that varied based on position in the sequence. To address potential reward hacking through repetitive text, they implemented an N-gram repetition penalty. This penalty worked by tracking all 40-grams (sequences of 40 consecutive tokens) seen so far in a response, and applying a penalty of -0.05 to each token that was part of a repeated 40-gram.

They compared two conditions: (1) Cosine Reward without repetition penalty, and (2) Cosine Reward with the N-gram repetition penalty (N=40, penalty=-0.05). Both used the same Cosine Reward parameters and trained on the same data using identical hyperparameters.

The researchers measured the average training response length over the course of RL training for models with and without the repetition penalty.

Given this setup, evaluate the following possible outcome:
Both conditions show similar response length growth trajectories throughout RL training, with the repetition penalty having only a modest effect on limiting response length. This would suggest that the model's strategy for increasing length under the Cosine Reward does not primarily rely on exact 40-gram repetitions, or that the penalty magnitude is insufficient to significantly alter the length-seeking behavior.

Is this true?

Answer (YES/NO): NO